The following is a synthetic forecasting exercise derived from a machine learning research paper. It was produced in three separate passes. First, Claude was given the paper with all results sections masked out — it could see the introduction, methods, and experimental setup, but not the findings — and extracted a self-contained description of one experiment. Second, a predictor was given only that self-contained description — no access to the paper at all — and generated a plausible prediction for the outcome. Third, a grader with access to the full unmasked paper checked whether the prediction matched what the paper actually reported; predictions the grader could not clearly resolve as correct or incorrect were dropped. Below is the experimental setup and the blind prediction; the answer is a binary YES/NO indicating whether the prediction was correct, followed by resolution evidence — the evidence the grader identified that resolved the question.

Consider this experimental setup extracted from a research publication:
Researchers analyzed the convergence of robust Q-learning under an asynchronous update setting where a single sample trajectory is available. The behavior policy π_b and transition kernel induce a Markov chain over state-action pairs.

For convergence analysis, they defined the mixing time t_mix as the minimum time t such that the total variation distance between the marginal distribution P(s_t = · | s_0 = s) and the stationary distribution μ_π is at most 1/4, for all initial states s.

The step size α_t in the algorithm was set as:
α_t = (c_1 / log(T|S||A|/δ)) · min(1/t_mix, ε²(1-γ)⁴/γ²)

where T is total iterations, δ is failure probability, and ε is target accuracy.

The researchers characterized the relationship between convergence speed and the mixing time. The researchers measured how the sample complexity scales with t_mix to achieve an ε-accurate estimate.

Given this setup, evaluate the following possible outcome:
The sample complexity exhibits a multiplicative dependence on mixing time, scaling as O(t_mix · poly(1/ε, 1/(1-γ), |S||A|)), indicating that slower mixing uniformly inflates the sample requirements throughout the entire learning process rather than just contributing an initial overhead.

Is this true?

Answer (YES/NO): NO